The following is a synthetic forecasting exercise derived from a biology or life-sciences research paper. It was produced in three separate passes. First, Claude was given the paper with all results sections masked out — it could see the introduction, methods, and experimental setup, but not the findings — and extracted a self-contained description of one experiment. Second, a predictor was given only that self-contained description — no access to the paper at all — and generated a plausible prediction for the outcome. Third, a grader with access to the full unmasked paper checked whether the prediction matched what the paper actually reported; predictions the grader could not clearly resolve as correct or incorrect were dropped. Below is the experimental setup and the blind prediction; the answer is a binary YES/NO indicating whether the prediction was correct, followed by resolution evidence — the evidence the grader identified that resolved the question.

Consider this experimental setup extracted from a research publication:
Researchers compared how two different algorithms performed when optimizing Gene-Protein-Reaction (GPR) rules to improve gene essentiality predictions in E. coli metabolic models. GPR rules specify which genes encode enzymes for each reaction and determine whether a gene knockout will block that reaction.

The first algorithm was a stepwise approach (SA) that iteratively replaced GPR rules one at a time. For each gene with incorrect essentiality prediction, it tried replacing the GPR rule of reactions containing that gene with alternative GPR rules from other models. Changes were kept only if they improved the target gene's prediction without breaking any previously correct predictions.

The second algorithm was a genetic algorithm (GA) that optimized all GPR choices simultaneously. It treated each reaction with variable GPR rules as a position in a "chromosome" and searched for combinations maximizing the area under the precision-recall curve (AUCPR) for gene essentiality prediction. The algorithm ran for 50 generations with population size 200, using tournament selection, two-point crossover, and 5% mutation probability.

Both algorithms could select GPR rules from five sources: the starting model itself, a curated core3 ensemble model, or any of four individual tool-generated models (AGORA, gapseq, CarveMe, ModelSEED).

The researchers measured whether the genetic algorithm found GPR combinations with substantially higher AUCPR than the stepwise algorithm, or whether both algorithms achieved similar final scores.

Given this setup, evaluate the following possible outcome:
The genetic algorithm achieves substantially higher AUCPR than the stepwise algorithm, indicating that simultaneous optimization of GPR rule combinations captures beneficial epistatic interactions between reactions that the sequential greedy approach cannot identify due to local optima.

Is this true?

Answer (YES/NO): NO